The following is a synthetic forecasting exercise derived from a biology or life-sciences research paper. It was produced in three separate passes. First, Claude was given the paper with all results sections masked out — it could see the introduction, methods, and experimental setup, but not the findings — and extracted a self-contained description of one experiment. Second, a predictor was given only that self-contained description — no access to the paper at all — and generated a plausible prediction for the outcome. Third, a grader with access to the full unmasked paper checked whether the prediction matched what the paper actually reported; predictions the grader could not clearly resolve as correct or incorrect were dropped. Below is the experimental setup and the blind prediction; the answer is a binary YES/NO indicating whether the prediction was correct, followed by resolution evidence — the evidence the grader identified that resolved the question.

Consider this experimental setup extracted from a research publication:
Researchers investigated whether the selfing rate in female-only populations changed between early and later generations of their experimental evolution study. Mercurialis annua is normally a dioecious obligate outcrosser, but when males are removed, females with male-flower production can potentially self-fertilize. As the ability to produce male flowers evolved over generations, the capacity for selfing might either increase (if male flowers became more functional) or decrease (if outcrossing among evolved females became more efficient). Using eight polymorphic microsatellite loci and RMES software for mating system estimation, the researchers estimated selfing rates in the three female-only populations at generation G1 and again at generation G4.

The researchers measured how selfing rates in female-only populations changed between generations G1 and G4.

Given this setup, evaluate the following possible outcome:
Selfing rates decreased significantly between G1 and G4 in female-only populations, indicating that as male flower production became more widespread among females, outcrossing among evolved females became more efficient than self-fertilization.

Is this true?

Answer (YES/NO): NO